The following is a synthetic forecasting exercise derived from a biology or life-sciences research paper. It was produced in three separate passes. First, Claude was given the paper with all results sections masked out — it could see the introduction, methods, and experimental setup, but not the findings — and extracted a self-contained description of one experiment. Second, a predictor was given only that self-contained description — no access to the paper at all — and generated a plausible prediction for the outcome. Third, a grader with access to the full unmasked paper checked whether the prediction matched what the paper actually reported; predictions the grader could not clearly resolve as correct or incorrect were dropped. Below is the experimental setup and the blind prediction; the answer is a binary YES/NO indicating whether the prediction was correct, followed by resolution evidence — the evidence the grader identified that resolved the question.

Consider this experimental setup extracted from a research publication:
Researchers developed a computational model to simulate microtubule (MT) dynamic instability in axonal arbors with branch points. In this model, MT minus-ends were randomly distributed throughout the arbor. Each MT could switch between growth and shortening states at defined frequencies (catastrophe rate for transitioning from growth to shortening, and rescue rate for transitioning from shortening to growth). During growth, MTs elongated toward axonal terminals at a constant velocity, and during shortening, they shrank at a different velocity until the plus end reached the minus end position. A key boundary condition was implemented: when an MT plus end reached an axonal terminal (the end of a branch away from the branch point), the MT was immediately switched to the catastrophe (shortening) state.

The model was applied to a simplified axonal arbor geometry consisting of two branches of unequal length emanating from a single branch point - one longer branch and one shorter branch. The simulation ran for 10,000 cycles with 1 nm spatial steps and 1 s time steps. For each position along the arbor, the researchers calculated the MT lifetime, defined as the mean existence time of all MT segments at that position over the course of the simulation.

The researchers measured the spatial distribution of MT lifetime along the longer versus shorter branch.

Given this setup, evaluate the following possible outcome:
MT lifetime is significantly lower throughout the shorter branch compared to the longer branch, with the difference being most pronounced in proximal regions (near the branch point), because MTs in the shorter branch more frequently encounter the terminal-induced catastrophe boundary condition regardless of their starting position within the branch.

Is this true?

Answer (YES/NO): NO